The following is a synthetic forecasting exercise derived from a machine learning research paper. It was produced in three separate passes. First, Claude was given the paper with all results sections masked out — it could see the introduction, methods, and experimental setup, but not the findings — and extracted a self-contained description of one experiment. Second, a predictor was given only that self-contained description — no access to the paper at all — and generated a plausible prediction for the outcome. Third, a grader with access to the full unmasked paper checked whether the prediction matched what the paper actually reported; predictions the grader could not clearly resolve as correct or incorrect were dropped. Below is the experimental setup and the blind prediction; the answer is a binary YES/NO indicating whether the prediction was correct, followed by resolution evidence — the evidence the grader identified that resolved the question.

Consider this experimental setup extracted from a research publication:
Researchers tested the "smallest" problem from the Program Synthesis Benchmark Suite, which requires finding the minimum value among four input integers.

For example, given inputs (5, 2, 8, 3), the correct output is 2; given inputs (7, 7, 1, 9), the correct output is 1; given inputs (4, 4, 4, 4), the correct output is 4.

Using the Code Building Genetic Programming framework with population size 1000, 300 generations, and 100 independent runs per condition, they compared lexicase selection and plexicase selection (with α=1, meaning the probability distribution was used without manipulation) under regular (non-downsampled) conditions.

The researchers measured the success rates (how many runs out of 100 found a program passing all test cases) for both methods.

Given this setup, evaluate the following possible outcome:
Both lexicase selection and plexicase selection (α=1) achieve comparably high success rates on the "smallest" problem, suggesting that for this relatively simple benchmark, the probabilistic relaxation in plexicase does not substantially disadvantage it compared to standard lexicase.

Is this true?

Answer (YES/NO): YES